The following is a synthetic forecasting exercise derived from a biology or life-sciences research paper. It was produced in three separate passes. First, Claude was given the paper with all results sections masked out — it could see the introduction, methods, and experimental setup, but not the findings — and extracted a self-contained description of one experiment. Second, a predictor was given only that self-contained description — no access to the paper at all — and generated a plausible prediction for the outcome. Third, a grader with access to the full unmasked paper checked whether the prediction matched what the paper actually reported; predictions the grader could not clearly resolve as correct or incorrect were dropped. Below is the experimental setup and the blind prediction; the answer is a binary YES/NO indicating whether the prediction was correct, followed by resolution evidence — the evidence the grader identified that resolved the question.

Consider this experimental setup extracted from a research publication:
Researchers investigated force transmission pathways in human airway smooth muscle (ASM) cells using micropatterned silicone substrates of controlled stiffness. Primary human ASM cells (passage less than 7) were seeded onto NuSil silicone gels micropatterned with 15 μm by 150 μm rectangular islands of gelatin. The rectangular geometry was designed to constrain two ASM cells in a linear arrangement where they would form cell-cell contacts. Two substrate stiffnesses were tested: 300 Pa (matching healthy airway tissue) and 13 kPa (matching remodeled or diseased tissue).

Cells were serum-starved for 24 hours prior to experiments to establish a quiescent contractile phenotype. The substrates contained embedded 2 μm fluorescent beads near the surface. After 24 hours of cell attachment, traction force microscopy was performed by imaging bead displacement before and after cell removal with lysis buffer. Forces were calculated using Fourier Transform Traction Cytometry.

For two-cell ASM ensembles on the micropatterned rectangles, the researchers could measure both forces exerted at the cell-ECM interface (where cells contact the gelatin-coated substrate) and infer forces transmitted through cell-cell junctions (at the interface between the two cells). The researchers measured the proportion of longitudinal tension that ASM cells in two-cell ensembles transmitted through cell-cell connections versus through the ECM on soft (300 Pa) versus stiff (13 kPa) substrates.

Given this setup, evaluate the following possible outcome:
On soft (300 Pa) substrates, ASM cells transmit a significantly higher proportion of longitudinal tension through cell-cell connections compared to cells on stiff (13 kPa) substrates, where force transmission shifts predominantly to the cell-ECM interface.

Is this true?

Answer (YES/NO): YES